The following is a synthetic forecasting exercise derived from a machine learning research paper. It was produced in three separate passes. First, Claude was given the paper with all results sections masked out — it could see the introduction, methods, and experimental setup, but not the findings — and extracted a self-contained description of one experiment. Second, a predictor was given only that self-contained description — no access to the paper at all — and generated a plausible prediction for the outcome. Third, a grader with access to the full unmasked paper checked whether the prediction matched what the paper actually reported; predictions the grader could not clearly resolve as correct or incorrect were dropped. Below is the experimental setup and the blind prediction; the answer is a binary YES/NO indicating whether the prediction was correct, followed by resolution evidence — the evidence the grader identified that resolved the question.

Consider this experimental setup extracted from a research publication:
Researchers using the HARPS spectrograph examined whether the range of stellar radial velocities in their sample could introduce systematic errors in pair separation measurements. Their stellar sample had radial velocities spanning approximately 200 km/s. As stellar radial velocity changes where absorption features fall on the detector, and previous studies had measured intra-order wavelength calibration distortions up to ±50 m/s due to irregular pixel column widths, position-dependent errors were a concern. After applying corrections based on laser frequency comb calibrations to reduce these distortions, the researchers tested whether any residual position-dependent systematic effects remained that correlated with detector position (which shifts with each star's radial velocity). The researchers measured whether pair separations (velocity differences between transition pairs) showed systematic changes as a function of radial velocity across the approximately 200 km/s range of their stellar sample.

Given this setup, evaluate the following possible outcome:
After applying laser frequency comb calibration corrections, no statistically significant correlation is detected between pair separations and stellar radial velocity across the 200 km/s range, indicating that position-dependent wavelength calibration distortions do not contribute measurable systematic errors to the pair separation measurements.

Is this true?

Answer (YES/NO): YES